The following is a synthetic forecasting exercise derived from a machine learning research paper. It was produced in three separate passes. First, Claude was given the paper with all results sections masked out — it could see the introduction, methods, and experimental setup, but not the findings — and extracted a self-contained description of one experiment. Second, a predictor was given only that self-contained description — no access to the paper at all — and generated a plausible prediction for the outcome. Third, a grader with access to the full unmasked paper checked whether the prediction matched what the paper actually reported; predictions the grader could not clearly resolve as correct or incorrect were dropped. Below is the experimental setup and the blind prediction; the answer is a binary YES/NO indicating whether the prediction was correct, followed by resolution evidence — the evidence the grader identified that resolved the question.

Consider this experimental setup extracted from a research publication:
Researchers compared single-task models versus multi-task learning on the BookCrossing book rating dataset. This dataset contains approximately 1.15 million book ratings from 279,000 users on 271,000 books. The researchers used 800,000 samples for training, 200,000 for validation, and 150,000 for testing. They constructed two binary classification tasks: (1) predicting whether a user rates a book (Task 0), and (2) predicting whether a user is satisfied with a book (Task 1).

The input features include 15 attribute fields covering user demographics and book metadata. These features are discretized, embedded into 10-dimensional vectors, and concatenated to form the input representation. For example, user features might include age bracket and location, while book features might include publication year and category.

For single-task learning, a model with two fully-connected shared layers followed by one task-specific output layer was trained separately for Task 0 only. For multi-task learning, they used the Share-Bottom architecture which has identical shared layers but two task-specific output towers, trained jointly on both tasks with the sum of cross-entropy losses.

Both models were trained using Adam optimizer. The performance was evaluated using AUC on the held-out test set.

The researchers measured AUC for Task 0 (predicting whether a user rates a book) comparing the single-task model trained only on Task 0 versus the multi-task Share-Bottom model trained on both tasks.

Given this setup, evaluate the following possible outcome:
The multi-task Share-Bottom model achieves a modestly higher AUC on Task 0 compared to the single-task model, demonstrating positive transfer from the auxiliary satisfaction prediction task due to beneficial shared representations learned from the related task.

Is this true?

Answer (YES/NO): NO